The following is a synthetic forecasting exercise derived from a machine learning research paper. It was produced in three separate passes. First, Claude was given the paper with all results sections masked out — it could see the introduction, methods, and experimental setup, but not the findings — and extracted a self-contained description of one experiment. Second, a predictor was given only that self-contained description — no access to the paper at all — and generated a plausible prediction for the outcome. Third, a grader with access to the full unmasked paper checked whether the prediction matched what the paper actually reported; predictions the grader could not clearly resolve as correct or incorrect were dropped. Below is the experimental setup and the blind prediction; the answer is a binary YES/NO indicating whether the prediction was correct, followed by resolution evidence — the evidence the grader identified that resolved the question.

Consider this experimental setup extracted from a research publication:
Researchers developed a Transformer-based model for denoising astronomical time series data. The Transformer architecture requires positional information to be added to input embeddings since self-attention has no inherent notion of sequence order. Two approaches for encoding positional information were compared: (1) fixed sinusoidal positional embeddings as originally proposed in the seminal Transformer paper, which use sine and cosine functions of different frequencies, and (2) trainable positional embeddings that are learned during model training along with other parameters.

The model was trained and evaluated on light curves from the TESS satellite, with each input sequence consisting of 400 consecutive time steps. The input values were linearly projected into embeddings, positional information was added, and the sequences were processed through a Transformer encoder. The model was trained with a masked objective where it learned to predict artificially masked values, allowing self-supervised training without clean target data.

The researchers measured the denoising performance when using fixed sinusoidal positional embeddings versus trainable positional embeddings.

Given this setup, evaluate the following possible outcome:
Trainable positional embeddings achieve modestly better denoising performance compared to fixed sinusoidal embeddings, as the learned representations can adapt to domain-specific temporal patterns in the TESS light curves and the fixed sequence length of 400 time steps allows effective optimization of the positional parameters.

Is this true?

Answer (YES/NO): NO